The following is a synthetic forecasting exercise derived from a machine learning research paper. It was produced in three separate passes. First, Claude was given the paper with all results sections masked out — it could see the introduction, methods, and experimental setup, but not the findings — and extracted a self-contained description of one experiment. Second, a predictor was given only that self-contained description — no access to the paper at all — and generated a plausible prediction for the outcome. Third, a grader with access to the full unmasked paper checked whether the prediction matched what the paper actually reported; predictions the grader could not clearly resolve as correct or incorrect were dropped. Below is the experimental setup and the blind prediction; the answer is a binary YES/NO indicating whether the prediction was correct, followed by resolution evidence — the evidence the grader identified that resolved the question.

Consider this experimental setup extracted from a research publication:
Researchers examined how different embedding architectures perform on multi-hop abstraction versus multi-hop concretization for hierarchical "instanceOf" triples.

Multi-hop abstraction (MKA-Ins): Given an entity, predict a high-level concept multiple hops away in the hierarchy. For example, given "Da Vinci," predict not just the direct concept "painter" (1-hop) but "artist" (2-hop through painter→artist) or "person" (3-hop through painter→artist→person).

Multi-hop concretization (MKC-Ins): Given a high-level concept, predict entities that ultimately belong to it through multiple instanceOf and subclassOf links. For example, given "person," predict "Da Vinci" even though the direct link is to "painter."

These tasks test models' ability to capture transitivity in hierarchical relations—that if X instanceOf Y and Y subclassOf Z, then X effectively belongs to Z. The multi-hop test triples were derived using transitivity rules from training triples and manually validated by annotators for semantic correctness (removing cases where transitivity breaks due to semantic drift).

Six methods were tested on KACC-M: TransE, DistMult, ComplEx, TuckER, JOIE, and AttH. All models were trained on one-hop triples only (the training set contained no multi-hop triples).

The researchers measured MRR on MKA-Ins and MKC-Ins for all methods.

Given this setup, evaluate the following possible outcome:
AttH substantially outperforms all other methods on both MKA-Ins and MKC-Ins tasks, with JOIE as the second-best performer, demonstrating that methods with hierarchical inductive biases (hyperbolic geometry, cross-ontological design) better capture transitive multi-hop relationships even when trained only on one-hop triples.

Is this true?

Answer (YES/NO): NO